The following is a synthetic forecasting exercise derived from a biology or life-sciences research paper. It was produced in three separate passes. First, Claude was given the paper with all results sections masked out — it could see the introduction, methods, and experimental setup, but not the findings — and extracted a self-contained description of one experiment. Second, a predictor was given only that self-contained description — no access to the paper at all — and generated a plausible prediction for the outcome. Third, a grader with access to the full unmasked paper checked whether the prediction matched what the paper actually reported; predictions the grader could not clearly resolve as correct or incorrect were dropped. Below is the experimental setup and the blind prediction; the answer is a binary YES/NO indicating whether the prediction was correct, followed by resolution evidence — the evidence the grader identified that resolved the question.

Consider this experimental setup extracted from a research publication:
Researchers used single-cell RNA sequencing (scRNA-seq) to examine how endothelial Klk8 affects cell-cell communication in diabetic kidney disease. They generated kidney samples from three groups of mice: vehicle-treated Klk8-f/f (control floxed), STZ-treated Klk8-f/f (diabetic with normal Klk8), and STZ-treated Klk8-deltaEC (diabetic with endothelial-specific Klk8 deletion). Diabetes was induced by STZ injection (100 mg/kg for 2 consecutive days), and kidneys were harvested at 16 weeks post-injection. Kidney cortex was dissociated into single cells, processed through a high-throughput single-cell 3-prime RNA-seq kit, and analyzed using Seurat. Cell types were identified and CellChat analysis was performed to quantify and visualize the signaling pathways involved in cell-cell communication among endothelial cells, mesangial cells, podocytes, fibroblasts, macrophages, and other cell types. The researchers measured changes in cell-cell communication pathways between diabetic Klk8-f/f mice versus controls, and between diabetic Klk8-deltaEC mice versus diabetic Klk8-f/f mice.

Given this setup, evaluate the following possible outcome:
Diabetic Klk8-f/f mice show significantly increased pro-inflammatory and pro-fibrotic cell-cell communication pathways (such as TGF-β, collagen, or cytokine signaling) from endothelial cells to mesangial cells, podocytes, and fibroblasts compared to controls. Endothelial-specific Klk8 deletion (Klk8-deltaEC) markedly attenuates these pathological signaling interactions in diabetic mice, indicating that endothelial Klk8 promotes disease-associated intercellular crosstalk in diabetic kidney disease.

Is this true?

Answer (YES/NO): YES